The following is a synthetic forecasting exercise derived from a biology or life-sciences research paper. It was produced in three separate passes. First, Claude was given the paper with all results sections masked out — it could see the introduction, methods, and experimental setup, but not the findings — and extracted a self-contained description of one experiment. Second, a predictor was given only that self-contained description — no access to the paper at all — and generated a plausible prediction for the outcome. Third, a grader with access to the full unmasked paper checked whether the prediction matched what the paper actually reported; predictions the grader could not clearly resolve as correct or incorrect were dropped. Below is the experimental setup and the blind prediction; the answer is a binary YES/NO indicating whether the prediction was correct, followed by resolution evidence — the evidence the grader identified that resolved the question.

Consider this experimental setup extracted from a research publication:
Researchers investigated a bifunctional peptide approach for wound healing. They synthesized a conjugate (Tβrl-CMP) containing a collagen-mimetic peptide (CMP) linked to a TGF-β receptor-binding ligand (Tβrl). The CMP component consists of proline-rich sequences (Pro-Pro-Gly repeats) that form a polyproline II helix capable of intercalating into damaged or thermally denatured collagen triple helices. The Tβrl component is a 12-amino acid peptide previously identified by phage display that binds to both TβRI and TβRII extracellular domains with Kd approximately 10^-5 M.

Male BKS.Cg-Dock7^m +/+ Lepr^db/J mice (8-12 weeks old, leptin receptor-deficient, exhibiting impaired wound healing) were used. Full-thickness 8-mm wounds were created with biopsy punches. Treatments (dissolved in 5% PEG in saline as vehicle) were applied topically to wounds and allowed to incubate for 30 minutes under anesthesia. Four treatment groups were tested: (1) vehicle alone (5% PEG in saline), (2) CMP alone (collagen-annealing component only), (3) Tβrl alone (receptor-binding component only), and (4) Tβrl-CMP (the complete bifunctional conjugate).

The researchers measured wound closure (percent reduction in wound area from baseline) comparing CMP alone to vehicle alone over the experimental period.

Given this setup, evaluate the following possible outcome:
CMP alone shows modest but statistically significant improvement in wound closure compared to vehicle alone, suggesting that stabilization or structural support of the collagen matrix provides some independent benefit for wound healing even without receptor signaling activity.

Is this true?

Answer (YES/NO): NO